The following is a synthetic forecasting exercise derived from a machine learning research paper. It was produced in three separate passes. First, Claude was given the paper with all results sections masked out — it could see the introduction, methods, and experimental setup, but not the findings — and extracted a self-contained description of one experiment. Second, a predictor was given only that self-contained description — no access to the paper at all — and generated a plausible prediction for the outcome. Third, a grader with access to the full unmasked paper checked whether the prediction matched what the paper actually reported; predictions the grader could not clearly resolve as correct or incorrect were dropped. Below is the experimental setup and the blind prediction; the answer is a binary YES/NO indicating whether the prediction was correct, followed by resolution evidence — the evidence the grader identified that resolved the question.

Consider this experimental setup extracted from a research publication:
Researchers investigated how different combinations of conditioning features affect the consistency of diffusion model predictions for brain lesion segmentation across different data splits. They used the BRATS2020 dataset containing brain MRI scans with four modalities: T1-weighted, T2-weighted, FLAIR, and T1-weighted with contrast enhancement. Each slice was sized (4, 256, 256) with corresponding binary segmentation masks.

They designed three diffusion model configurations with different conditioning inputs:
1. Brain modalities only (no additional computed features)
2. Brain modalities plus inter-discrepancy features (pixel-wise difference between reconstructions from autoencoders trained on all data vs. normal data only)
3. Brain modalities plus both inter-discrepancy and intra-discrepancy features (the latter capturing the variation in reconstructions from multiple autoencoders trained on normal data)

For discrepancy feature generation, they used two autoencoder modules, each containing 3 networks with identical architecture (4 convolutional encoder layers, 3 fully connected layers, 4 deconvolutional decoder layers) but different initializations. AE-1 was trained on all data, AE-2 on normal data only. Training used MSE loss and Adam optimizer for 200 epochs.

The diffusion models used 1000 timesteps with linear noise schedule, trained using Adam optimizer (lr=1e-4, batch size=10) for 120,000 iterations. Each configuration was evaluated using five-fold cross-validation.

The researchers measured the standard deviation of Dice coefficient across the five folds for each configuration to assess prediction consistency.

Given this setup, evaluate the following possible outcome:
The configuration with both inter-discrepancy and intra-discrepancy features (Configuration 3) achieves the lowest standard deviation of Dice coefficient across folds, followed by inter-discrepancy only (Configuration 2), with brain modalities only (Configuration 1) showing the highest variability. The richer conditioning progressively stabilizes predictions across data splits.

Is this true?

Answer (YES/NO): NO